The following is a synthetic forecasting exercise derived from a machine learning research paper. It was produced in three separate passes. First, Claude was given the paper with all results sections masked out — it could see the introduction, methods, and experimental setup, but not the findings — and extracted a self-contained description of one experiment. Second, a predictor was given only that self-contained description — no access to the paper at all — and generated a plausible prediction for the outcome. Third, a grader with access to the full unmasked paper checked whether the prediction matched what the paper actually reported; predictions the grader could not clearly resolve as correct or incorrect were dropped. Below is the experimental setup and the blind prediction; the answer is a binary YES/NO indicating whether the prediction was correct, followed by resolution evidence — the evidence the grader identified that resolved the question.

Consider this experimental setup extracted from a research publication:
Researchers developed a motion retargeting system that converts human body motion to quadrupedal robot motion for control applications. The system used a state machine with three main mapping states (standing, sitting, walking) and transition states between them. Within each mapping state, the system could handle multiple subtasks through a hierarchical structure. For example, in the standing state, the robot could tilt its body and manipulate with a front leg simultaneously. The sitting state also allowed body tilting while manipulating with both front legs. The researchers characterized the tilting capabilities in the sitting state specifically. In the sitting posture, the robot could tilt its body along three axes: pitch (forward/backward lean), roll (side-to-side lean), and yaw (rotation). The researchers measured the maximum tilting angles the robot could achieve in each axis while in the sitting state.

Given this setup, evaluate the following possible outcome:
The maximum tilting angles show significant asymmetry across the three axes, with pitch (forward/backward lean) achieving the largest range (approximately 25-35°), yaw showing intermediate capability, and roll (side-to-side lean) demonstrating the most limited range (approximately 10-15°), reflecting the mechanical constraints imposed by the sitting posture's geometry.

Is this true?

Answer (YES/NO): NO